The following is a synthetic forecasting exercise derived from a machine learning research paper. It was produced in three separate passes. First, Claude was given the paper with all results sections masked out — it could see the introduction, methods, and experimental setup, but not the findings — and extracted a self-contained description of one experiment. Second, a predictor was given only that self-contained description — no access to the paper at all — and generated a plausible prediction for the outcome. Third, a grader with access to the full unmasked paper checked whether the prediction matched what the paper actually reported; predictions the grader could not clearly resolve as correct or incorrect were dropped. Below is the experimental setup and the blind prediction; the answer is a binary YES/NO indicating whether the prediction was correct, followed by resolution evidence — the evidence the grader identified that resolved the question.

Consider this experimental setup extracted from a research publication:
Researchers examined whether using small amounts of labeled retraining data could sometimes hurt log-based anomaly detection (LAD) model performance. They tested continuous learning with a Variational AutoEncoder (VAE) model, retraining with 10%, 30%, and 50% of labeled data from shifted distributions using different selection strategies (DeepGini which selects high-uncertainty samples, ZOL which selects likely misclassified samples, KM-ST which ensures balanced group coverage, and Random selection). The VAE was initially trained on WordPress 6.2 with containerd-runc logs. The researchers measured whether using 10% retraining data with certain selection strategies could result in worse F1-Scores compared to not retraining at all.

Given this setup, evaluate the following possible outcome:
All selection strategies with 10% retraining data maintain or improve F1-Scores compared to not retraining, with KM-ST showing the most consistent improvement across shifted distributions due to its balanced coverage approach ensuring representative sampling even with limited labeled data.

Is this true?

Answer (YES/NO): NO